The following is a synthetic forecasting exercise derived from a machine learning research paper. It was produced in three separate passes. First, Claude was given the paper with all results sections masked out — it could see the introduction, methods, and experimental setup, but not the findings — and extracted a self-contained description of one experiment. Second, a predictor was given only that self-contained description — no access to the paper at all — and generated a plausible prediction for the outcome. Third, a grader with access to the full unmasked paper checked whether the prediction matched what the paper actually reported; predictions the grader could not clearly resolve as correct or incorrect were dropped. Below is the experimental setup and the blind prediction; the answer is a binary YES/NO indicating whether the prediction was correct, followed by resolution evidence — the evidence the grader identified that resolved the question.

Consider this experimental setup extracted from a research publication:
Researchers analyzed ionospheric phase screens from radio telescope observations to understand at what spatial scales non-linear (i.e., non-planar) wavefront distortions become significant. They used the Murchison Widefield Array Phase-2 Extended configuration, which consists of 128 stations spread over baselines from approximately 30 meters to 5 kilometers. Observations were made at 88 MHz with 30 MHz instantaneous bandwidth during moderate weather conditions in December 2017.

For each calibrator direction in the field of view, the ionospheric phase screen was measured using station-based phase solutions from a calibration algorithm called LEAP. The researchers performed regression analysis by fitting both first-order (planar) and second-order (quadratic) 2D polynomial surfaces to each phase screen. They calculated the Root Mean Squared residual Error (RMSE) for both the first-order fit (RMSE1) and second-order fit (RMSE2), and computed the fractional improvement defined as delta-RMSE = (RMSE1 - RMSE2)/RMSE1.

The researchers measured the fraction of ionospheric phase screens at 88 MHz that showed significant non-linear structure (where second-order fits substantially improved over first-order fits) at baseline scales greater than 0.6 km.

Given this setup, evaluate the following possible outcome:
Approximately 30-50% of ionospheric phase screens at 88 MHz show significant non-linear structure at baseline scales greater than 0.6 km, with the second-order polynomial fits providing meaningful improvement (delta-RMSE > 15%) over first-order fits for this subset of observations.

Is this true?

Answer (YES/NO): YES